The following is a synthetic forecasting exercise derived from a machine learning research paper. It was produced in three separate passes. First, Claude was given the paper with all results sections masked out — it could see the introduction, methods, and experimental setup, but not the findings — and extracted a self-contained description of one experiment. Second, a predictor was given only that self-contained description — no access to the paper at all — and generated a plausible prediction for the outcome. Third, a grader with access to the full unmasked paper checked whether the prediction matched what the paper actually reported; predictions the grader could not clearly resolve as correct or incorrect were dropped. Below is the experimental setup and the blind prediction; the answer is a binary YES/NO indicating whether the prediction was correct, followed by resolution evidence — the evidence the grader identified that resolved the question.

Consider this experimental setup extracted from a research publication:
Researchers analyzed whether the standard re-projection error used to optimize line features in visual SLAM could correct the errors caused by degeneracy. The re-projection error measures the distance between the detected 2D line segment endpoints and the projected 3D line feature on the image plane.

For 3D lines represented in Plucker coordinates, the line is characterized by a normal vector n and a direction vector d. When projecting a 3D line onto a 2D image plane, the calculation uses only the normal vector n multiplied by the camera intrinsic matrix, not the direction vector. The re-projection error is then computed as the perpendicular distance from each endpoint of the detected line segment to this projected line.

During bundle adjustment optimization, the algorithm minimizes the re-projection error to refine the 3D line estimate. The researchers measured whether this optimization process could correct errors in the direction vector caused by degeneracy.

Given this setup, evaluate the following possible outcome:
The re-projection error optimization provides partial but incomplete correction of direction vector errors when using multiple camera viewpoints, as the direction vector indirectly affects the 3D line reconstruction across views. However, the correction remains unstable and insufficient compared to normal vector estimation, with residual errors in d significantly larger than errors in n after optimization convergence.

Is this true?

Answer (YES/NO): NO